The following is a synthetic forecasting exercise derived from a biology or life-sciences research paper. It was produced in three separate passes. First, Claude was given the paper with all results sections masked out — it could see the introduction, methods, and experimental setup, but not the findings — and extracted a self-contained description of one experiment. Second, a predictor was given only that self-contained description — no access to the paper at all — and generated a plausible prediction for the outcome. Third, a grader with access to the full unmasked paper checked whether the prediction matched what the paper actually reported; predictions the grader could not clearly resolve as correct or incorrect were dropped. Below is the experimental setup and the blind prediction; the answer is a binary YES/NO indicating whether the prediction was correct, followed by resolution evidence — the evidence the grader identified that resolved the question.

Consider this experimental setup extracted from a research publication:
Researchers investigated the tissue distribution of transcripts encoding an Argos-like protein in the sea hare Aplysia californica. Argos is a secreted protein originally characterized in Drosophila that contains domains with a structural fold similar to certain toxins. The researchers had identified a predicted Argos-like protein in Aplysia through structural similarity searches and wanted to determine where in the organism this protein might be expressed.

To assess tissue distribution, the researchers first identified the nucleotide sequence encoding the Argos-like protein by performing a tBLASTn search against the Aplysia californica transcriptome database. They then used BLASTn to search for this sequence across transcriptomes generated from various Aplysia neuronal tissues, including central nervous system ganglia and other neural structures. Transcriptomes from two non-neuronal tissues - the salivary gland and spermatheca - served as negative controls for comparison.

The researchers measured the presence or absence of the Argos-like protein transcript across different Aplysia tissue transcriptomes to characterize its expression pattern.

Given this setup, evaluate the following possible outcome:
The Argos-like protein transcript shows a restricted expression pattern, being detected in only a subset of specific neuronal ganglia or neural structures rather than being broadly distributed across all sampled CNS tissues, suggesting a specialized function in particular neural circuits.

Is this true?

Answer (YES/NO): YES